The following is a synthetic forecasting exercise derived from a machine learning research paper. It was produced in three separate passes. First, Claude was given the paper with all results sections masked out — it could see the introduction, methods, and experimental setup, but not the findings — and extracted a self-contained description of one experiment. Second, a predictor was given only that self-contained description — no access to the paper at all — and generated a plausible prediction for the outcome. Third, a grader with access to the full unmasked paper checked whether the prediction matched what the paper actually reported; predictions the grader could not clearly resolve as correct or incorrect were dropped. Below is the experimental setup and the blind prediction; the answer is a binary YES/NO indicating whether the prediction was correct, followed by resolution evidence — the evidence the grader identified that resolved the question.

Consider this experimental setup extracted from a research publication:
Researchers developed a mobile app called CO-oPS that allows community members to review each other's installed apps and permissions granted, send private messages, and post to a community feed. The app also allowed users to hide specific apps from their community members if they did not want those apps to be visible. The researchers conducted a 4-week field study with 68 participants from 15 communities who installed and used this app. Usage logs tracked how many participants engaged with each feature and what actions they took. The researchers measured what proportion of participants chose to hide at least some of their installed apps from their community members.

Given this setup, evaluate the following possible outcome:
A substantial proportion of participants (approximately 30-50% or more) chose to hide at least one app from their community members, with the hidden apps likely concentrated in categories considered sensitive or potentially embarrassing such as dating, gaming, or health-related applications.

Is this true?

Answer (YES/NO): NO